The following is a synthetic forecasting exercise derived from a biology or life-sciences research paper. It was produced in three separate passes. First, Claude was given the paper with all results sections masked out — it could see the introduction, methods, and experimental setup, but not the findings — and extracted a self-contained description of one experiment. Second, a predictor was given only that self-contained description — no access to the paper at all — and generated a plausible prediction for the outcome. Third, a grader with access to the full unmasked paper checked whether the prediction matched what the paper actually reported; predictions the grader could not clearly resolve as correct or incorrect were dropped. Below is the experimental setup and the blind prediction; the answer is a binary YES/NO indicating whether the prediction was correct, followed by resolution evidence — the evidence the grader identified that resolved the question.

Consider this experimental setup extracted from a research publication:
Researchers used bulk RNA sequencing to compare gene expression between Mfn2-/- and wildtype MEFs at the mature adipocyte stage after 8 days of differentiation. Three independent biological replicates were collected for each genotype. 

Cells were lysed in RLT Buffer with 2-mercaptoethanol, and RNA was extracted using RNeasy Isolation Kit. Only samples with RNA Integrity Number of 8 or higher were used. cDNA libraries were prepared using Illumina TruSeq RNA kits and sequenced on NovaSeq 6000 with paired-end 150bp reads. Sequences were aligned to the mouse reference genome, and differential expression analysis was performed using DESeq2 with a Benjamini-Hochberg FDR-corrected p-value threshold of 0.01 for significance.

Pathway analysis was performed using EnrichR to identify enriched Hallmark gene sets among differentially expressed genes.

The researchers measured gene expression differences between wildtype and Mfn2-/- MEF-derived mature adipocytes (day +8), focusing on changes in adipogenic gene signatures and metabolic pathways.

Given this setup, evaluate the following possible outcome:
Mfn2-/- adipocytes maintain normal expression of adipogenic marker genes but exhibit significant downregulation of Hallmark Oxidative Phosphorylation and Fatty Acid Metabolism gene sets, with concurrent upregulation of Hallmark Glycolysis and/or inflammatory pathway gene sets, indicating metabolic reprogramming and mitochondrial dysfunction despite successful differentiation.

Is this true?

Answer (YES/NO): NO